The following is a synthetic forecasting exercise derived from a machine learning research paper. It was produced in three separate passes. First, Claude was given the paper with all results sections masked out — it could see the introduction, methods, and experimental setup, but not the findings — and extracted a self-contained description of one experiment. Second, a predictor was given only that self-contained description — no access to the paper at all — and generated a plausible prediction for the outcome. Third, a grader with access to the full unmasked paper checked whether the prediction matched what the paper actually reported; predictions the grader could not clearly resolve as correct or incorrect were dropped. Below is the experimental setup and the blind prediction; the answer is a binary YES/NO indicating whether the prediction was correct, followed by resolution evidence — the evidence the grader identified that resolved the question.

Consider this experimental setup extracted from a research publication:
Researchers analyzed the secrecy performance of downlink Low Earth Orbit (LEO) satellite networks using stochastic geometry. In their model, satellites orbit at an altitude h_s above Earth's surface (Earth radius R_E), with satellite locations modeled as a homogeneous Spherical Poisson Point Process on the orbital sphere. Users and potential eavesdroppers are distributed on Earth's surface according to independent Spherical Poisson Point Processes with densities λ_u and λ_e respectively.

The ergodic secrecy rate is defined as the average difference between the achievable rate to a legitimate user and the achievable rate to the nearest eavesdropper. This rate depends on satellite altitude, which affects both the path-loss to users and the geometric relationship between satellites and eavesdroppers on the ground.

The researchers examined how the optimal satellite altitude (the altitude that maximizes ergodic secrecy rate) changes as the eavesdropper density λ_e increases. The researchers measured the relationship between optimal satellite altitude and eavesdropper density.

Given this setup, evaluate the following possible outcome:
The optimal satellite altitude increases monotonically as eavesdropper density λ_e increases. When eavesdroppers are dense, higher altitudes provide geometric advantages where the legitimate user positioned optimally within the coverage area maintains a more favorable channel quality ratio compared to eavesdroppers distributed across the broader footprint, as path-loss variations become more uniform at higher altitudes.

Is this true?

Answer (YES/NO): YES